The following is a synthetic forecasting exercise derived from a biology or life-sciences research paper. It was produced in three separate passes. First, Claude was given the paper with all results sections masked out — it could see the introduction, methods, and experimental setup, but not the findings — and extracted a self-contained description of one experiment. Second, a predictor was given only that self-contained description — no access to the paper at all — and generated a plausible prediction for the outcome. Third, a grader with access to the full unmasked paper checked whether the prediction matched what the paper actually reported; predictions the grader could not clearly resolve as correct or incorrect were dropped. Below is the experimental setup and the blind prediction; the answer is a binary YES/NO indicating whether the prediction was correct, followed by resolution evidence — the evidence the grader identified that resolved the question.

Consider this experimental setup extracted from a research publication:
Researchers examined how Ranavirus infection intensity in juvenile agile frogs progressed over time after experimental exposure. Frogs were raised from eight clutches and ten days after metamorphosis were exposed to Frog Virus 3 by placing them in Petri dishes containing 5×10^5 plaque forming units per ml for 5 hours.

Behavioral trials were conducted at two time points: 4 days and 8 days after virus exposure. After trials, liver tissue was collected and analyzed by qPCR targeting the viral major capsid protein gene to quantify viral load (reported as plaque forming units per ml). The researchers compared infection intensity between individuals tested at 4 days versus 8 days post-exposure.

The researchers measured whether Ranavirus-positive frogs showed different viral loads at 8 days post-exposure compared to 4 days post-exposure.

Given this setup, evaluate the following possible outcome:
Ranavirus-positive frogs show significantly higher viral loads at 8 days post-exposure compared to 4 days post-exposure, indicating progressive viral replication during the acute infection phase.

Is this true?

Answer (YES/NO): YES